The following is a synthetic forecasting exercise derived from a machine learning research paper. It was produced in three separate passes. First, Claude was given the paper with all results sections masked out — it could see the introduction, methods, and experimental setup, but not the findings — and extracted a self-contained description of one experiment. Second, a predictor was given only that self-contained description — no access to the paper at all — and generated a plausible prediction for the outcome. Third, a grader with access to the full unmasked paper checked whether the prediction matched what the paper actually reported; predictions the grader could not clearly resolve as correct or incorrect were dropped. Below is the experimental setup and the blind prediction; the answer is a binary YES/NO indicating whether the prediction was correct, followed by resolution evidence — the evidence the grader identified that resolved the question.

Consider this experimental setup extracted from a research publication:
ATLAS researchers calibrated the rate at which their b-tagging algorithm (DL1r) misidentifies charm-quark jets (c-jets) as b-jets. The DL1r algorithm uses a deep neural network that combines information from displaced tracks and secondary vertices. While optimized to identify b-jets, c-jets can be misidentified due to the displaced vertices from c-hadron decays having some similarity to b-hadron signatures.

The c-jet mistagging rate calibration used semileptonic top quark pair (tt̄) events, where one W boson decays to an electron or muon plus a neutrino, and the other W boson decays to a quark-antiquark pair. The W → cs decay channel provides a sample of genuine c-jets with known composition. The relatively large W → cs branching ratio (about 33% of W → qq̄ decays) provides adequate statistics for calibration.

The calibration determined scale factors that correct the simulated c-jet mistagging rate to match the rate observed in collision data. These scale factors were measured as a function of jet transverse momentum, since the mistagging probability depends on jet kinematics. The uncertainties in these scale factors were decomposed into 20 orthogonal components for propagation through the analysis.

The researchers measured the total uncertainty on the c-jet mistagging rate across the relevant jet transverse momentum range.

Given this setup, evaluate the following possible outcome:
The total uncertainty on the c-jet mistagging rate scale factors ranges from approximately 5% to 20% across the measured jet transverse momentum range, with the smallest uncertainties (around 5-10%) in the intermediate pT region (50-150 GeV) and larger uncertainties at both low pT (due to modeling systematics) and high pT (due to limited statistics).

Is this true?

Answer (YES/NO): NO